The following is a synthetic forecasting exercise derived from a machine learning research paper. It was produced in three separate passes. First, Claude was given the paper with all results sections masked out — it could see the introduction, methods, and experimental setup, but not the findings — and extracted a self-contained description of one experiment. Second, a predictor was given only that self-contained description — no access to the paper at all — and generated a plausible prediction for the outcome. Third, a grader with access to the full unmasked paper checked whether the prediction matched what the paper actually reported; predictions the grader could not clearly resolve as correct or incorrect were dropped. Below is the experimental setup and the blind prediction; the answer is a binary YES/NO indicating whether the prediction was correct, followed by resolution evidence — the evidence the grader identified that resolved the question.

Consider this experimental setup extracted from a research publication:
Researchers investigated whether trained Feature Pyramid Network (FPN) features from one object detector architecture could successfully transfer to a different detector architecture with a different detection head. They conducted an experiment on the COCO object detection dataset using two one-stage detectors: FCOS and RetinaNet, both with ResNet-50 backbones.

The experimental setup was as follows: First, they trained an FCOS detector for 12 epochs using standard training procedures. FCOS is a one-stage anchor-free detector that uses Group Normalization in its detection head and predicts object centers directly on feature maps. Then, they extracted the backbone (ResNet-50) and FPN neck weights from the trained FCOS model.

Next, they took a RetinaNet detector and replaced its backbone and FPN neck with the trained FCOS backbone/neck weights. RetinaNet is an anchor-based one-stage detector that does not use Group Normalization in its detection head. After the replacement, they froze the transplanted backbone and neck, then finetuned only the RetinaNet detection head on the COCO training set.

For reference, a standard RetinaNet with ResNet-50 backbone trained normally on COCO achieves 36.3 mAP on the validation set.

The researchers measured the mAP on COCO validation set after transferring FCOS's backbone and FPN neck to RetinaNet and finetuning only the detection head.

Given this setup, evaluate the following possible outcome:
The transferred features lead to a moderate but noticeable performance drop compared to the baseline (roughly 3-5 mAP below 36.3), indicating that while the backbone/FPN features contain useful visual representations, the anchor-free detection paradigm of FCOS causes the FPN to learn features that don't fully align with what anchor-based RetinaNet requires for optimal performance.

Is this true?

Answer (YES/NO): NO